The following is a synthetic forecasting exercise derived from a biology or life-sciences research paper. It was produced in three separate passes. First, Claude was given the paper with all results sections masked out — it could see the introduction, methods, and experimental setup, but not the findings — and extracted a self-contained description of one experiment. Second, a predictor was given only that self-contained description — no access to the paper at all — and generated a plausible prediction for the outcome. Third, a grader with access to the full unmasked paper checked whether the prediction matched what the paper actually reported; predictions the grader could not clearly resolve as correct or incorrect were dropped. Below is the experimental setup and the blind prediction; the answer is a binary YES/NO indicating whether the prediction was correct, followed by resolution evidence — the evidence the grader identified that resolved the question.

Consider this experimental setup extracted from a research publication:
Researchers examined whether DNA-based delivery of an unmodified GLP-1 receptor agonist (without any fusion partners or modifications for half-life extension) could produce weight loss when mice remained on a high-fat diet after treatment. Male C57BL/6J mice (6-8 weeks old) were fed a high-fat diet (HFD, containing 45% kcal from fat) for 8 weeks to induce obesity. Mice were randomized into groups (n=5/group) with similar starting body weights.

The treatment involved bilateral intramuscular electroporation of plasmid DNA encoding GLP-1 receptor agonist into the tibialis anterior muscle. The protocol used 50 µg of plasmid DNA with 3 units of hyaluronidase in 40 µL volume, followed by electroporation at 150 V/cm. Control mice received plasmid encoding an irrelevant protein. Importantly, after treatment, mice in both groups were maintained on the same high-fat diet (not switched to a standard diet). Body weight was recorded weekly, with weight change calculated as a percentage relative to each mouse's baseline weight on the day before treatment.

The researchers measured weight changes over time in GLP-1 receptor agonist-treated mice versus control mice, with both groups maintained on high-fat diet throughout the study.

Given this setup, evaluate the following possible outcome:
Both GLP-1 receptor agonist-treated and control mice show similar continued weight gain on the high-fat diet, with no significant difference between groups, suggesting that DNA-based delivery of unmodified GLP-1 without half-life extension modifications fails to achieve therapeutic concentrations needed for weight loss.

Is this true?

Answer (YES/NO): NO